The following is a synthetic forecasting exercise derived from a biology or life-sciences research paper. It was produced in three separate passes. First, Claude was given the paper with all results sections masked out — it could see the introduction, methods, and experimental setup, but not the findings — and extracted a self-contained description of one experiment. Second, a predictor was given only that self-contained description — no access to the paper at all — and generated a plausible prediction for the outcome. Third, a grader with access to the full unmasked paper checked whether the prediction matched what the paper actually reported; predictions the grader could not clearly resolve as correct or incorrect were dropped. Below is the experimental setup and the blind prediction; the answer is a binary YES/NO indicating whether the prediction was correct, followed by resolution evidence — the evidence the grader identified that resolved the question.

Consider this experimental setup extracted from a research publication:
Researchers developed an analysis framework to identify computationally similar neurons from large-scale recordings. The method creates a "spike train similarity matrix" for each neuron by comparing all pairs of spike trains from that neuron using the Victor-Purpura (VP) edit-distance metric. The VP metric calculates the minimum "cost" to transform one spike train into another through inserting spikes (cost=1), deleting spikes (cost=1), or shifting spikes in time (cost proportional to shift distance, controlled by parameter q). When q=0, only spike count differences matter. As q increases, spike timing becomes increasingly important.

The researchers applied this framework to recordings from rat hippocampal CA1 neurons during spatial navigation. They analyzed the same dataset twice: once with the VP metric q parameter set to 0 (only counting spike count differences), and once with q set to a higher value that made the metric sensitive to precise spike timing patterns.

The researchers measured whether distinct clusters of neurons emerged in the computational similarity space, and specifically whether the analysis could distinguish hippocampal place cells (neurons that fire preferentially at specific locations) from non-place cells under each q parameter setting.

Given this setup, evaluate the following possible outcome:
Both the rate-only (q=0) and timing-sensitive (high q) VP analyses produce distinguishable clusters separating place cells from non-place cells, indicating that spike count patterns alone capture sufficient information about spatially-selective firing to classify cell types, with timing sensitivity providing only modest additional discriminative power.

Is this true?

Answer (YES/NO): NO